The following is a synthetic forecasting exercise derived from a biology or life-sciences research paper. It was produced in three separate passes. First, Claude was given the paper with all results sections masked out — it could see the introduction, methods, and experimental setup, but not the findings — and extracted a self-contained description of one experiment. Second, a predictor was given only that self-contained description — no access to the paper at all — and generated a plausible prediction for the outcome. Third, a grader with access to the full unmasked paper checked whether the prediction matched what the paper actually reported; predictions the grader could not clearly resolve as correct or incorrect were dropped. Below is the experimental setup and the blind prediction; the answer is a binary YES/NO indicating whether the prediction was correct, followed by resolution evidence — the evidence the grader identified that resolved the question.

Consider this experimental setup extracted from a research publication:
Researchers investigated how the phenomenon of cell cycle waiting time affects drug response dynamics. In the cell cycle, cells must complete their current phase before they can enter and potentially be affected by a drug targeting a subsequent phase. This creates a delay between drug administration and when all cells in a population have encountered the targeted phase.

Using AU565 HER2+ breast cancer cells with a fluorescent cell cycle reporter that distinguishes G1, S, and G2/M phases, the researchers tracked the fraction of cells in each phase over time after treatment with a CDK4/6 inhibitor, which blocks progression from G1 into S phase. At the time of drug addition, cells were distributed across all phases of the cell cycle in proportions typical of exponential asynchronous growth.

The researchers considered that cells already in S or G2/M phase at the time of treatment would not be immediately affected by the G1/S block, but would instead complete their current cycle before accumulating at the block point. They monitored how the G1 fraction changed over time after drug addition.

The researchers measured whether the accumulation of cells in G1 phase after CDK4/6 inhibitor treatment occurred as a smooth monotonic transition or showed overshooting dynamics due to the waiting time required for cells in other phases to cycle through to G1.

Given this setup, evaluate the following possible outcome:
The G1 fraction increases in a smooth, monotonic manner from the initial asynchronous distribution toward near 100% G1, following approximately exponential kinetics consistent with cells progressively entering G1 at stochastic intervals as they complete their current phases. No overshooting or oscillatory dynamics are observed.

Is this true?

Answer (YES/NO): NO